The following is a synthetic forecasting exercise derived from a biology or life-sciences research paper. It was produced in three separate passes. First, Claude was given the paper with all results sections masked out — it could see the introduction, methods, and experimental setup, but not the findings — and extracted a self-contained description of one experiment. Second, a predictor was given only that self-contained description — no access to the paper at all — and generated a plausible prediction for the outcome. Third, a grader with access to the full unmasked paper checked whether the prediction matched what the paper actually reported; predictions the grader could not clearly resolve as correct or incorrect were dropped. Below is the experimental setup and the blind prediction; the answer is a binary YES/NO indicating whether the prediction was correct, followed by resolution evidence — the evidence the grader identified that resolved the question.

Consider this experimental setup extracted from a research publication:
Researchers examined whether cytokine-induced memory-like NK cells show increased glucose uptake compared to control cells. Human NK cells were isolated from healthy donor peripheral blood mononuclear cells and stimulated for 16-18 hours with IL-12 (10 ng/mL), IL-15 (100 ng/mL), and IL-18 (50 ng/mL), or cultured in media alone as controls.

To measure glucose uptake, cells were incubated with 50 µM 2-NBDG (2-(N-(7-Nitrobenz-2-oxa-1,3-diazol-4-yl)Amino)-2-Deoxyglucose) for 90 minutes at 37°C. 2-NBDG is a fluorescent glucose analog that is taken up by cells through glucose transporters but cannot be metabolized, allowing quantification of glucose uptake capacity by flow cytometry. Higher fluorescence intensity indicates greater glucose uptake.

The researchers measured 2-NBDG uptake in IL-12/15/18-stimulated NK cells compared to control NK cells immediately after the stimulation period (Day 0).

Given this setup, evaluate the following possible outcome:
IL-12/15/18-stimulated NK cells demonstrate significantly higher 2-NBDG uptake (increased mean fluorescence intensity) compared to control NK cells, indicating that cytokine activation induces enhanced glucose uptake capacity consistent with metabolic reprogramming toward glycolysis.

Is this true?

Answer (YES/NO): YES